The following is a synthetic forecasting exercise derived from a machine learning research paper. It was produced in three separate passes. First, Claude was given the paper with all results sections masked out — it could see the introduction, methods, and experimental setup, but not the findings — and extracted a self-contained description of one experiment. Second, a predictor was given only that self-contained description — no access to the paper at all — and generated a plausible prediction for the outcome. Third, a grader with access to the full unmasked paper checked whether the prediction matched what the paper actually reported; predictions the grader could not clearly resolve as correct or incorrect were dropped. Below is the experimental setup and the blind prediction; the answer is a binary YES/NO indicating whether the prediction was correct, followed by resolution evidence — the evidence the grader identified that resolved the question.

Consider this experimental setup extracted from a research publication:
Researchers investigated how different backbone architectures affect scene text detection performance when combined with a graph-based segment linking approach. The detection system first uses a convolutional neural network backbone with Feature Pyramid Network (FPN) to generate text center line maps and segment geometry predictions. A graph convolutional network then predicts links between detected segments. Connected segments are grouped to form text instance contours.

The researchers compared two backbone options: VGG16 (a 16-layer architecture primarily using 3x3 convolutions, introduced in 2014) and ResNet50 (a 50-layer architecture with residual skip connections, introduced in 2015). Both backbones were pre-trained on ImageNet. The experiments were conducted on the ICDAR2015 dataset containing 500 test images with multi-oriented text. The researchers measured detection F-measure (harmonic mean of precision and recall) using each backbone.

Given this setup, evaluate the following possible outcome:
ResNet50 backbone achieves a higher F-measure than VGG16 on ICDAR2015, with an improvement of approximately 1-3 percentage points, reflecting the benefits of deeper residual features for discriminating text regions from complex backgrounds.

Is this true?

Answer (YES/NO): NO